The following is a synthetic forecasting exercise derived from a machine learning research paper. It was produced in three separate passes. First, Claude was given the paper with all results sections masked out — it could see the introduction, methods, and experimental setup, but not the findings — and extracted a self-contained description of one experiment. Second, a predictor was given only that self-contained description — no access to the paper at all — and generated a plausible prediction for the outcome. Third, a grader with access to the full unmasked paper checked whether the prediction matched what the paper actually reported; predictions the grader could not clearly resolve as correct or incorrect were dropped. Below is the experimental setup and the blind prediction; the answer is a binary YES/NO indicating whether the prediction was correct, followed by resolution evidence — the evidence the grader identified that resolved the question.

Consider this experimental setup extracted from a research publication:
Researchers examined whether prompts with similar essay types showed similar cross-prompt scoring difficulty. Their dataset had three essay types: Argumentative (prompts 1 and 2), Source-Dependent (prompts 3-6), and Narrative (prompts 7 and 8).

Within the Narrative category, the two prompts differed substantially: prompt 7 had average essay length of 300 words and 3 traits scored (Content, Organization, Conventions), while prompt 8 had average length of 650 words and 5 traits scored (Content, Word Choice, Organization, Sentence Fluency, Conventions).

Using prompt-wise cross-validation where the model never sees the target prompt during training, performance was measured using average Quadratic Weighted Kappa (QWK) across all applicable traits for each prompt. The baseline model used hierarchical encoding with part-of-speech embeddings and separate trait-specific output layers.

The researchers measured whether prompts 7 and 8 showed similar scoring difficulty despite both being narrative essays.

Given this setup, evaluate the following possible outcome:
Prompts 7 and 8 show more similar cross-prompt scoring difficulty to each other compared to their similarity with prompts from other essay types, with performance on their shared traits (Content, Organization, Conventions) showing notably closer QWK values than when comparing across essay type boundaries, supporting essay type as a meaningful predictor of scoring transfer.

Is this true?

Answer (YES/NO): NO